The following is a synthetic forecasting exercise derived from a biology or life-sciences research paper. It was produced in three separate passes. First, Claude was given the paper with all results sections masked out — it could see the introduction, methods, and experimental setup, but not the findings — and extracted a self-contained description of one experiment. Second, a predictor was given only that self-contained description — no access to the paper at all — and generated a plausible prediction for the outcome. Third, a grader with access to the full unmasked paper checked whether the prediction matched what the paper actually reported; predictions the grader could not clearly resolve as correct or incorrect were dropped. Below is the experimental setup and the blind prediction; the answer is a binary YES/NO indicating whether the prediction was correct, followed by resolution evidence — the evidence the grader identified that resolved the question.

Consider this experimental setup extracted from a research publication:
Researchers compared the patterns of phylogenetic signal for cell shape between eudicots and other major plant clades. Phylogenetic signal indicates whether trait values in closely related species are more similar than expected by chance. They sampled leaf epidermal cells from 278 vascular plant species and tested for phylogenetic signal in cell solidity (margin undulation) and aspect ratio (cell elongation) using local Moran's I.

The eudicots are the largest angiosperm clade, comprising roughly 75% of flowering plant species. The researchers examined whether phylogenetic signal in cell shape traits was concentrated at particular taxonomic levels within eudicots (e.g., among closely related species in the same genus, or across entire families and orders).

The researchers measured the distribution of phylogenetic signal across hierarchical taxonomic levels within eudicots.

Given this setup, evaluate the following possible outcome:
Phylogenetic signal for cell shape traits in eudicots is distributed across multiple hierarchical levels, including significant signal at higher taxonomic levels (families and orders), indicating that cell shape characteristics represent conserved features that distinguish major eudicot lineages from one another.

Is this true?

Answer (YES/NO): NO